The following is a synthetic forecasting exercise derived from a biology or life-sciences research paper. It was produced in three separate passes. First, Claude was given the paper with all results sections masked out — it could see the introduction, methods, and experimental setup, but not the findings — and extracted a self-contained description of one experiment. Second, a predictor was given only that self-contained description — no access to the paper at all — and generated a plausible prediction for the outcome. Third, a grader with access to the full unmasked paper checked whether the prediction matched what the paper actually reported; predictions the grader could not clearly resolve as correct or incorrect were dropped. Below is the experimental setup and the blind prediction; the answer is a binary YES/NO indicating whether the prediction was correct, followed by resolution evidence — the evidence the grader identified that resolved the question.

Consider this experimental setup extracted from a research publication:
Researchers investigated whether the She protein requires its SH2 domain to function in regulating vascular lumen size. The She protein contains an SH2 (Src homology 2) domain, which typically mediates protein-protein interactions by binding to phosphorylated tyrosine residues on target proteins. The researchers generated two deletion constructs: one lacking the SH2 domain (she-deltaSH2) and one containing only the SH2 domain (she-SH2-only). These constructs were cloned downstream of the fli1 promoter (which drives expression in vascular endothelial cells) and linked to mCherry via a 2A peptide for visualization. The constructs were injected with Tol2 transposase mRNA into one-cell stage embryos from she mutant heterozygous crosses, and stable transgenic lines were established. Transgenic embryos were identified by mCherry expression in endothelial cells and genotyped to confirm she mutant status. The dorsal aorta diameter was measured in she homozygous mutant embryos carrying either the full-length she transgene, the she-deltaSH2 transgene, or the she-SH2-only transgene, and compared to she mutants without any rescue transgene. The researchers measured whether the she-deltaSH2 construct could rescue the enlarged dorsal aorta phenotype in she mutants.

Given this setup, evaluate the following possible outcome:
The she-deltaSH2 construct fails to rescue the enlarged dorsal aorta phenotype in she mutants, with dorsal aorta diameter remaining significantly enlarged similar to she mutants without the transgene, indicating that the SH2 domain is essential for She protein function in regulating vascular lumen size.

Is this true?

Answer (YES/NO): NO